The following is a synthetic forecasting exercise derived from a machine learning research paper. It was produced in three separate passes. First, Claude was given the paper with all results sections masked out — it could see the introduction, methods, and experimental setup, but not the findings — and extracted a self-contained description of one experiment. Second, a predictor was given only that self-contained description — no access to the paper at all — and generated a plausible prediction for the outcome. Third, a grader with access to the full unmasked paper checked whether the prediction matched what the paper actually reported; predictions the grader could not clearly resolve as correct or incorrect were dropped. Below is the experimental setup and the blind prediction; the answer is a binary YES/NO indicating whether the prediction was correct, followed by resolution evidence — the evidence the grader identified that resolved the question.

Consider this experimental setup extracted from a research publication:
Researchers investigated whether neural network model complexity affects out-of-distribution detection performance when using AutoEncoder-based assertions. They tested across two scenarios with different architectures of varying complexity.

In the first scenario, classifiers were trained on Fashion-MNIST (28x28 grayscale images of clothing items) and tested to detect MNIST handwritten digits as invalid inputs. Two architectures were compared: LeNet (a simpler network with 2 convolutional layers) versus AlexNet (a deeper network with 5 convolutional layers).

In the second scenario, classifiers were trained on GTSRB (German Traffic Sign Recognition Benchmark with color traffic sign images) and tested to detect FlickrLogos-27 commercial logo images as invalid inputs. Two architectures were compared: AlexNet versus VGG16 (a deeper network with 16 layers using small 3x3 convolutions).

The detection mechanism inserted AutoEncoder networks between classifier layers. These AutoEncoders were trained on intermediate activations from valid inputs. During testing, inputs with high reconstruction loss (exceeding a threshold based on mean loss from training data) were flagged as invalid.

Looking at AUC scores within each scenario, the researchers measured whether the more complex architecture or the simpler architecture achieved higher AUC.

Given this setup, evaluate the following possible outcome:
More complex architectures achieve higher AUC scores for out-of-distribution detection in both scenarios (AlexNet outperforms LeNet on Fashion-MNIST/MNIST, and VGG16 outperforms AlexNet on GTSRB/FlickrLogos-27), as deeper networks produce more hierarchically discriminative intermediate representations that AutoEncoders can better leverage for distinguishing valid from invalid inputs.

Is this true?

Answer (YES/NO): NO